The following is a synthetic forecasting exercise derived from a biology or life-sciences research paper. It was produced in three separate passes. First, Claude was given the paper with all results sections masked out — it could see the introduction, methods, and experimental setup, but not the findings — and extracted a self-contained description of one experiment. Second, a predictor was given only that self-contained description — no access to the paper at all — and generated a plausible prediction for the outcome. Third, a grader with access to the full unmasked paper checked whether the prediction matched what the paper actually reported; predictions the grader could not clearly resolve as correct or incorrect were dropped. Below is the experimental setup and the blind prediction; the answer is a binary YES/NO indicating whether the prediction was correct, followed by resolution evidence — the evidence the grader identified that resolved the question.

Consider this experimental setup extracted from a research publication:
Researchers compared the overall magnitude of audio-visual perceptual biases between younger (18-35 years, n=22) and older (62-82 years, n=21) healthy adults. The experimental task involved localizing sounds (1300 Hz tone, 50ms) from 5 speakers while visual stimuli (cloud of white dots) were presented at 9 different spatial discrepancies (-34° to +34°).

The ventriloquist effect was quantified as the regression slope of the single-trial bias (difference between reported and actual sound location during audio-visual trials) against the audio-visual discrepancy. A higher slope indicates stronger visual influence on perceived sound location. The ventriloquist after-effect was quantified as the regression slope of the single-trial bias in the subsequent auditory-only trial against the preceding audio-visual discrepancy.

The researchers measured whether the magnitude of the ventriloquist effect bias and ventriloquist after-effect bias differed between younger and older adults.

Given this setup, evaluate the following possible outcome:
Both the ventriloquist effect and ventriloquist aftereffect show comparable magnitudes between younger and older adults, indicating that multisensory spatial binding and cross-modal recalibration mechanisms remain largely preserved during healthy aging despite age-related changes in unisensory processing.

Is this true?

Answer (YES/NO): YES